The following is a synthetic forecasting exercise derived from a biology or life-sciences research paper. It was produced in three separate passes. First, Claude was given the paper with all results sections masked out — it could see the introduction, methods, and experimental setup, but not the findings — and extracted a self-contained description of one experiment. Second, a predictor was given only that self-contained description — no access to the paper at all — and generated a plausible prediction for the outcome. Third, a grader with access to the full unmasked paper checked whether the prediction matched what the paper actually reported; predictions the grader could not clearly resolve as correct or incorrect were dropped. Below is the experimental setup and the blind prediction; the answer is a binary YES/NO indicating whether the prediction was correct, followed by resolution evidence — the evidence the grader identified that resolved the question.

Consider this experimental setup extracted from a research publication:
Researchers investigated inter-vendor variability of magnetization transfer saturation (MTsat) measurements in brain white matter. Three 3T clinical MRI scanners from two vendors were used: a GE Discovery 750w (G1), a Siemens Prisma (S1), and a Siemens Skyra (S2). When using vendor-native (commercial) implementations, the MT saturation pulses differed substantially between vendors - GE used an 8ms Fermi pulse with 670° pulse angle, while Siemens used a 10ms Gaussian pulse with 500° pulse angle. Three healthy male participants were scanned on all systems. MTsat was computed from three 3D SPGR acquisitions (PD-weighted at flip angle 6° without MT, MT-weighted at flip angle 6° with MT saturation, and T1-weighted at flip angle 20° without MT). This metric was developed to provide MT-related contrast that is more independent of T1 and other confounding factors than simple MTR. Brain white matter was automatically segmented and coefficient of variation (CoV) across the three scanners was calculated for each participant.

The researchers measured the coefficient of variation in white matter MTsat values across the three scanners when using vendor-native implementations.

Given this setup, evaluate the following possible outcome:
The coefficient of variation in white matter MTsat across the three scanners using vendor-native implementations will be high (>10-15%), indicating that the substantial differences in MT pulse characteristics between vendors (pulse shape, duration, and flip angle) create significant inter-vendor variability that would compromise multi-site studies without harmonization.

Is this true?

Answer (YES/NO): YES